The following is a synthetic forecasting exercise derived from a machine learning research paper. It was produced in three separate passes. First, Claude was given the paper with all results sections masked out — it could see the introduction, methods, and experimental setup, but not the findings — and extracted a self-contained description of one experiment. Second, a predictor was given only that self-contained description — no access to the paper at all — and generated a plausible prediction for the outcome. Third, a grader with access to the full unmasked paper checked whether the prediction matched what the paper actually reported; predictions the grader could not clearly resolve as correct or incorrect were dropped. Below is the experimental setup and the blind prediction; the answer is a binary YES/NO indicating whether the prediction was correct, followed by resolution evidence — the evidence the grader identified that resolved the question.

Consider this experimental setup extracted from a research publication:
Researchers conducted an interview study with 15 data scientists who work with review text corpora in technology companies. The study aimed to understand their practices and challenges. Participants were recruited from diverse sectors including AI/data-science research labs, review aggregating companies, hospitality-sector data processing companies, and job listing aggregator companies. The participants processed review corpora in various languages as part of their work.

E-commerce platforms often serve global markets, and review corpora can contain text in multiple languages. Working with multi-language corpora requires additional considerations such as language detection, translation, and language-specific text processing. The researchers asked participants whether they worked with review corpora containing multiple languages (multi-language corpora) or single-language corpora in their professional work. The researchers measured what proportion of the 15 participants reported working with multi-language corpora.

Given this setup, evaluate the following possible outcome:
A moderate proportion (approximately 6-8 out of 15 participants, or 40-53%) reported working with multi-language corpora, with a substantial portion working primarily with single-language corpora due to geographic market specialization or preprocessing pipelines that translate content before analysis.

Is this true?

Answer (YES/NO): NO